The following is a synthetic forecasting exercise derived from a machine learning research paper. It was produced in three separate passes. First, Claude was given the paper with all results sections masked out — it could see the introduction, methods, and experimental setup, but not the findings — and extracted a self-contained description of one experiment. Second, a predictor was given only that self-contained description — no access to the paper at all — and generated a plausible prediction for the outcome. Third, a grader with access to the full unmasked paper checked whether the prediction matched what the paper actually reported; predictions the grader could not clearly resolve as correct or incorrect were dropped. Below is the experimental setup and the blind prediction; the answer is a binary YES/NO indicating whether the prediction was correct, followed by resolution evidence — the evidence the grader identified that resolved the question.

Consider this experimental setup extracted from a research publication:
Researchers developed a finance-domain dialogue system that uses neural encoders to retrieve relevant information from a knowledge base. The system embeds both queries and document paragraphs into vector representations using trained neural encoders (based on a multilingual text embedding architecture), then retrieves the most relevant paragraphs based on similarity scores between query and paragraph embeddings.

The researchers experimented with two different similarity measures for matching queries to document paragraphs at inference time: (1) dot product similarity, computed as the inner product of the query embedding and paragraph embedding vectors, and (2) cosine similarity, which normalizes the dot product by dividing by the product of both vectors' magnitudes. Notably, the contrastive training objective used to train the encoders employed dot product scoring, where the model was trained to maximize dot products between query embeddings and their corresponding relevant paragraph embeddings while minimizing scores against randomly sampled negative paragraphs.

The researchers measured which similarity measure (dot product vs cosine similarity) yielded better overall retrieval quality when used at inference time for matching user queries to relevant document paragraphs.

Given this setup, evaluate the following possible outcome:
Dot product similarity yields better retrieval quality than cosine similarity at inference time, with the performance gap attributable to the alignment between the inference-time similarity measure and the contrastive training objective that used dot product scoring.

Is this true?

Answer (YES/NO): NO